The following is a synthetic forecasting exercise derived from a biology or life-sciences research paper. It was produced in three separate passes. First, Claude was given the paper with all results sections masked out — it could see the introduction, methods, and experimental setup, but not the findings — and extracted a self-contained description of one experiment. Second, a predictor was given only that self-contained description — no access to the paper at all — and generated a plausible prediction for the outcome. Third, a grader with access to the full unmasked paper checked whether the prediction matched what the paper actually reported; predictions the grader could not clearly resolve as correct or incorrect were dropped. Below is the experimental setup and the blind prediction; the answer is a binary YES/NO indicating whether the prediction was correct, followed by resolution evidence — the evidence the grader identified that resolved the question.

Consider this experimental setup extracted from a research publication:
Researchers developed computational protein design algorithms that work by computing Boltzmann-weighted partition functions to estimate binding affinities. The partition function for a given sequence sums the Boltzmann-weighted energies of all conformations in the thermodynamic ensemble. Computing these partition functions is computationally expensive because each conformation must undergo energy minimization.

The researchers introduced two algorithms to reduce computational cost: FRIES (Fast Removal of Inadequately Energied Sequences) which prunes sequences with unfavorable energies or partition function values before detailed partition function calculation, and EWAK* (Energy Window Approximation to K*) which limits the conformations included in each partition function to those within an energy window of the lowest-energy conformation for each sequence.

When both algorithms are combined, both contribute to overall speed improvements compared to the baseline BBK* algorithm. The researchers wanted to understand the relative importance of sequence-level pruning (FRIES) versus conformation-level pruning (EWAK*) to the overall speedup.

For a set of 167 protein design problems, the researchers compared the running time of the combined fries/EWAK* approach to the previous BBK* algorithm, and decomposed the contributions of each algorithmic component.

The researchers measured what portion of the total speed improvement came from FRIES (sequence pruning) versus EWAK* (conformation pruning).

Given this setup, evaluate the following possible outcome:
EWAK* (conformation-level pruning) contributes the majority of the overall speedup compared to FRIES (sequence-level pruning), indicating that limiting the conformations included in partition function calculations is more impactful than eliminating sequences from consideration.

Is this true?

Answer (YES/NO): NO